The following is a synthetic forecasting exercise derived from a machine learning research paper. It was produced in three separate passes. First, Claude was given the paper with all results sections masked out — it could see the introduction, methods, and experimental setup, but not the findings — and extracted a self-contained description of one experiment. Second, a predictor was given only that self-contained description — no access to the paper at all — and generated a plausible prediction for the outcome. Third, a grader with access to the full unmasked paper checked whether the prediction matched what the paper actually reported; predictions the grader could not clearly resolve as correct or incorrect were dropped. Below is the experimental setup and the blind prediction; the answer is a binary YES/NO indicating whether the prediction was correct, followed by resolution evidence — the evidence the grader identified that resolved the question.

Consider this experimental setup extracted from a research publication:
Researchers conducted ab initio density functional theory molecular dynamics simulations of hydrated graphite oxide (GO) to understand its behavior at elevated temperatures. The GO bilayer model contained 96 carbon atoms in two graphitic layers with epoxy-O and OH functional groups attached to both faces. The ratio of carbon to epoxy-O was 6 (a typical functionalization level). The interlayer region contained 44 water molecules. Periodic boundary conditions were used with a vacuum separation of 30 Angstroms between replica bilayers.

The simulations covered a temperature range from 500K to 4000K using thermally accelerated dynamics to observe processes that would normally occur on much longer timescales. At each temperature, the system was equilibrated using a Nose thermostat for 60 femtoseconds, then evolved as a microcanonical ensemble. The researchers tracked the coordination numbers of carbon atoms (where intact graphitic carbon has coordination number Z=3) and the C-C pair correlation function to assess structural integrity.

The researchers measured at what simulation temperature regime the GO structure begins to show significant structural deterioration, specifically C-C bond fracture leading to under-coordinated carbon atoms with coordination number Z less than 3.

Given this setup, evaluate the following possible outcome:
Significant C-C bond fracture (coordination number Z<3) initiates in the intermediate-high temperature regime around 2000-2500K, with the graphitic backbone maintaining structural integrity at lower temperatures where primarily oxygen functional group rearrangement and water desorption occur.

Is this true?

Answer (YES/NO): YES